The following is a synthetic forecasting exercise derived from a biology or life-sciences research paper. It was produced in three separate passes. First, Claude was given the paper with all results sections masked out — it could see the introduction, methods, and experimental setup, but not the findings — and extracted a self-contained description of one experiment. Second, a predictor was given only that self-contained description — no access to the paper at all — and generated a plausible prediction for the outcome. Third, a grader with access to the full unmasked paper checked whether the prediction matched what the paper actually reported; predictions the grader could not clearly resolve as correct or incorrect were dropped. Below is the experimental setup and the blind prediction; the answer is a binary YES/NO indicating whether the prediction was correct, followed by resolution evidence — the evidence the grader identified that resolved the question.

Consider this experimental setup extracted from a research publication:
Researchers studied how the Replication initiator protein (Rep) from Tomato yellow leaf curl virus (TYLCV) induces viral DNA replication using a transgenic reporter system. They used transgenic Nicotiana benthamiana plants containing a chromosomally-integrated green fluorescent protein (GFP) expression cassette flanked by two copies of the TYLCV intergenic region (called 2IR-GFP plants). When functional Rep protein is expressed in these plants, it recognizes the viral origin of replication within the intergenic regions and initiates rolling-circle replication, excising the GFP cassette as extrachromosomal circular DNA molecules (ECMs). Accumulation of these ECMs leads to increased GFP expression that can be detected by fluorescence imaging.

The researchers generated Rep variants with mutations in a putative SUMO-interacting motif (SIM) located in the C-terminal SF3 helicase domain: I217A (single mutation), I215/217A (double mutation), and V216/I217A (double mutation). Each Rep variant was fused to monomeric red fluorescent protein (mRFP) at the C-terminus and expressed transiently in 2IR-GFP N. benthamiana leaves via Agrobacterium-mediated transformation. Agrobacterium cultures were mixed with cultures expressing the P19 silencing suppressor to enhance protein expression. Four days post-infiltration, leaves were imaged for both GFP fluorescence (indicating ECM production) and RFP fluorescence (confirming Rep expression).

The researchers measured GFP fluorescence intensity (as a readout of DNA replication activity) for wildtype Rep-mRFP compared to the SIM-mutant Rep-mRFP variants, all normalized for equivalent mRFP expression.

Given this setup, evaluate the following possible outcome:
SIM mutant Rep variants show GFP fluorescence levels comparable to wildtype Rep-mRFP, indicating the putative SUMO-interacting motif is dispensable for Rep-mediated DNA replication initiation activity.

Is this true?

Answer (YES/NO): NO